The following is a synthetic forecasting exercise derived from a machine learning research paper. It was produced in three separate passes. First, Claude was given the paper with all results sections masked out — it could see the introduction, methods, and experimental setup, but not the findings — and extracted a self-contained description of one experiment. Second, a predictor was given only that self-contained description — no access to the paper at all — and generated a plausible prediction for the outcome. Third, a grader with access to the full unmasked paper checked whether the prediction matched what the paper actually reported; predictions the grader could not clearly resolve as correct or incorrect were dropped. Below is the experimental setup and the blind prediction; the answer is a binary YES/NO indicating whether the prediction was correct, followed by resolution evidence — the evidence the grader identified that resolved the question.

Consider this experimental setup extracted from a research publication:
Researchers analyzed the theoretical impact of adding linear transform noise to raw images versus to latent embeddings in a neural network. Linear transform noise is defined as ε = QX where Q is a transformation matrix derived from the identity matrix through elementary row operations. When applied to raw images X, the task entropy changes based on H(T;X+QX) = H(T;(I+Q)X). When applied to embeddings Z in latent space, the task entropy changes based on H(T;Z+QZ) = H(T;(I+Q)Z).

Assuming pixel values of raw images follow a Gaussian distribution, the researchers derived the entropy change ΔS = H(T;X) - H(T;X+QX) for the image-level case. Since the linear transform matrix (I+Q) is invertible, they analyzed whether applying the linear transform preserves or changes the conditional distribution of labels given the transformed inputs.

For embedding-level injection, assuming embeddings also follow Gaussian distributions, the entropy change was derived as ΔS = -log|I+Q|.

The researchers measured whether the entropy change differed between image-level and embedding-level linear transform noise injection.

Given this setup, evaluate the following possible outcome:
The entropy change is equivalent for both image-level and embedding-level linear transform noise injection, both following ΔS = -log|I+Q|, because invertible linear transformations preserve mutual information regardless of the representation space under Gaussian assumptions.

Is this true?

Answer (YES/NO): NO